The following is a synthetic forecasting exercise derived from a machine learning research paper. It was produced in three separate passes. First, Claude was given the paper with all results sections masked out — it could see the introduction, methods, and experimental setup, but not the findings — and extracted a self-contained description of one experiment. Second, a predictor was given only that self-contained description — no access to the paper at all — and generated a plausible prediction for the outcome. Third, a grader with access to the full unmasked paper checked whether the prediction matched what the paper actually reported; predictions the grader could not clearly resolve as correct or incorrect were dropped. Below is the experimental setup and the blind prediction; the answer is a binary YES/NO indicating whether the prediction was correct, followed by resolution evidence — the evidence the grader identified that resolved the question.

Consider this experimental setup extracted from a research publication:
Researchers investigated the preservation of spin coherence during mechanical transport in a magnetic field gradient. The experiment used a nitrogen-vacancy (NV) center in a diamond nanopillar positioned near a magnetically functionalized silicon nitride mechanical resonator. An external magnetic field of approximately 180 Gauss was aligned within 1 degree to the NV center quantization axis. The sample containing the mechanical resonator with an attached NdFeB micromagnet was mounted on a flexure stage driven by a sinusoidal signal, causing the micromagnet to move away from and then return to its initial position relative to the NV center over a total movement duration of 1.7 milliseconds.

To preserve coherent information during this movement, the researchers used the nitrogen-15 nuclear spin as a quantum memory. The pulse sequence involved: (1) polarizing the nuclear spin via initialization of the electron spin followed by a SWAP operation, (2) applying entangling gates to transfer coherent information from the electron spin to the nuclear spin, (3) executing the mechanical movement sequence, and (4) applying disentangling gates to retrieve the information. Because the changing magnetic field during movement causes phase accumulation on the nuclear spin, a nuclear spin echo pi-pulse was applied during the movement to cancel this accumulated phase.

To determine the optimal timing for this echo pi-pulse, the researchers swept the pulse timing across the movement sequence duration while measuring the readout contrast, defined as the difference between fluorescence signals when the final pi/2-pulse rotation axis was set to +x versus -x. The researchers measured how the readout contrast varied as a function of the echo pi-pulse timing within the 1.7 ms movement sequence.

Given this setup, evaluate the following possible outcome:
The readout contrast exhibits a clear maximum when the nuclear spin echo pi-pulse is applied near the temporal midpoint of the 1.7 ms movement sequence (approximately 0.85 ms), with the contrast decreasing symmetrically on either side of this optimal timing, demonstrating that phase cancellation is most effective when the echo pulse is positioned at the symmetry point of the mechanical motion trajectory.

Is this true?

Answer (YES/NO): NO